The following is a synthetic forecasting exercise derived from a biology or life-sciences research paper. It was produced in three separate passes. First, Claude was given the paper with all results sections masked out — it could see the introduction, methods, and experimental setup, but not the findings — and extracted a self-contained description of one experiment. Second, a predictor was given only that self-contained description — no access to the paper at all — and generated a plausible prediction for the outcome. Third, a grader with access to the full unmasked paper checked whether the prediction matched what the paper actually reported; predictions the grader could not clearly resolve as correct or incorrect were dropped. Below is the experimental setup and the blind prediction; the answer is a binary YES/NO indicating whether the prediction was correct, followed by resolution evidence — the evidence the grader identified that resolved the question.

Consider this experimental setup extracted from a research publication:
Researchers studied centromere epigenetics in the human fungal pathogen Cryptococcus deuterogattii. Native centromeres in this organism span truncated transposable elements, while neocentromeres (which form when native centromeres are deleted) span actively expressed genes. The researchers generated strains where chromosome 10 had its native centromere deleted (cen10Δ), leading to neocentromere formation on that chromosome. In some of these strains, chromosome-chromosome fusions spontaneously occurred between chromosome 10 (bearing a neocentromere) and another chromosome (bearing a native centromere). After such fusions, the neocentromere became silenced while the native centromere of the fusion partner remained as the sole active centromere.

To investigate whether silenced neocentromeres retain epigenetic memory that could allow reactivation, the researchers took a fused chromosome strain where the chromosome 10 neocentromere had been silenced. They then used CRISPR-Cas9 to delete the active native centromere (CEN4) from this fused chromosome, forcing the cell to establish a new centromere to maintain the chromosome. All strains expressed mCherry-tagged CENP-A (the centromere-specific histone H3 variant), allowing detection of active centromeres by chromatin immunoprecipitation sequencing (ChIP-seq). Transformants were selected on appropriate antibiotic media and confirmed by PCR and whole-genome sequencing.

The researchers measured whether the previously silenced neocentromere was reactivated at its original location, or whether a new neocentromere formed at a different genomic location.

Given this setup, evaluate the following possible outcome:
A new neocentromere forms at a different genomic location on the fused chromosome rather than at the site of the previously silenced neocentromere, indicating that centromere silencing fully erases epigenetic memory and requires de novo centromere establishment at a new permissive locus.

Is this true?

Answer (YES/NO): YES